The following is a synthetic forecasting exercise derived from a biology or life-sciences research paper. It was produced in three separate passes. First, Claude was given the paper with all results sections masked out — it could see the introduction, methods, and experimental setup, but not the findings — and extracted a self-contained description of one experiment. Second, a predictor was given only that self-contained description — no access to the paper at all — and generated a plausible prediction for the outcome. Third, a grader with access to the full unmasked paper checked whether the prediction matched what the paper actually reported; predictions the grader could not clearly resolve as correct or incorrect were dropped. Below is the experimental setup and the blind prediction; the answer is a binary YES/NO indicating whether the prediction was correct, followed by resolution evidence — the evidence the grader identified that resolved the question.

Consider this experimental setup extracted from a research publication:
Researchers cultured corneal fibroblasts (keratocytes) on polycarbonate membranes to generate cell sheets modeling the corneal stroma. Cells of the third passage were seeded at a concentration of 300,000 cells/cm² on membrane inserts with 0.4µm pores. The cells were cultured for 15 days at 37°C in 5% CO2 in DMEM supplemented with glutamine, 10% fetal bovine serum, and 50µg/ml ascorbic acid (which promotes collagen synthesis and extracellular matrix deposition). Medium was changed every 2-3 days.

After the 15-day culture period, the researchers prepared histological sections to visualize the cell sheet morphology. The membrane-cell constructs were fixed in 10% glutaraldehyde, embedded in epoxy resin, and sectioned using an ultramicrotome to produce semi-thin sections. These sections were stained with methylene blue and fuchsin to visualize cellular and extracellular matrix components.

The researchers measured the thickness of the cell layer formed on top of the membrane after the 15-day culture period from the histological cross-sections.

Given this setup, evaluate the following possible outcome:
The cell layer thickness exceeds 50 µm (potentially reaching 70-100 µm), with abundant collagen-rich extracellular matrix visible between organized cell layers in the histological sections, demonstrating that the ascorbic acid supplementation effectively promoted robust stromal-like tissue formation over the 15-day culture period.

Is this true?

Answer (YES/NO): NO